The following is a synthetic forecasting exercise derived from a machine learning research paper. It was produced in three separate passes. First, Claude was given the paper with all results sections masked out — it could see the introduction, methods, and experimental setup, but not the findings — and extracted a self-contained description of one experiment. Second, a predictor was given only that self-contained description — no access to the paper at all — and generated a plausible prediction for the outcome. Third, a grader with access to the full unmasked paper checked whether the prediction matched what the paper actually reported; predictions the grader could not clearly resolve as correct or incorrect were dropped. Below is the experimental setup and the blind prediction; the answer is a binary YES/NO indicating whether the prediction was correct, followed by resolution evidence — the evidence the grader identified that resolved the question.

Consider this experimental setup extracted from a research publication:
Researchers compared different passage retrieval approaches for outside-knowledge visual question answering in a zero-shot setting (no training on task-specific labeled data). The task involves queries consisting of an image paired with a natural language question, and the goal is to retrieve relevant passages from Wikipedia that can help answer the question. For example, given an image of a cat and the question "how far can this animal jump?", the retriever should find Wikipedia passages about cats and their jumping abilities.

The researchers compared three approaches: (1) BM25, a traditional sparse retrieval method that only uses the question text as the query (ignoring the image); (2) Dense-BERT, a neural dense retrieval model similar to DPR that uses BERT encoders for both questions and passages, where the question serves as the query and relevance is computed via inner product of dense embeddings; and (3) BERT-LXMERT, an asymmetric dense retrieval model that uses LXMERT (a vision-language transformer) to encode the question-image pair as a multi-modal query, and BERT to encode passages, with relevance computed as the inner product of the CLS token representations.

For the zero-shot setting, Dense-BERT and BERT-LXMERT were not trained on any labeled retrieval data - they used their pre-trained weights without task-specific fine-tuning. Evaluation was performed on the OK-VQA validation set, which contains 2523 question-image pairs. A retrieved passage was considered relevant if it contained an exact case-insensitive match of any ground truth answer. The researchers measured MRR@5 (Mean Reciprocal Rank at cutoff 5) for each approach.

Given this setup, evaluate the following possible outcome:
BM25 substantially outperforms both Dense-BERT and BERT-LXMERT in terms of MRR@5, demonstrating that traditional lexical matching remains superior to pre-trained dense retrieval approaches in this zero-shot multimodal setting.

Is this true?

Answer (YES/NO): YES